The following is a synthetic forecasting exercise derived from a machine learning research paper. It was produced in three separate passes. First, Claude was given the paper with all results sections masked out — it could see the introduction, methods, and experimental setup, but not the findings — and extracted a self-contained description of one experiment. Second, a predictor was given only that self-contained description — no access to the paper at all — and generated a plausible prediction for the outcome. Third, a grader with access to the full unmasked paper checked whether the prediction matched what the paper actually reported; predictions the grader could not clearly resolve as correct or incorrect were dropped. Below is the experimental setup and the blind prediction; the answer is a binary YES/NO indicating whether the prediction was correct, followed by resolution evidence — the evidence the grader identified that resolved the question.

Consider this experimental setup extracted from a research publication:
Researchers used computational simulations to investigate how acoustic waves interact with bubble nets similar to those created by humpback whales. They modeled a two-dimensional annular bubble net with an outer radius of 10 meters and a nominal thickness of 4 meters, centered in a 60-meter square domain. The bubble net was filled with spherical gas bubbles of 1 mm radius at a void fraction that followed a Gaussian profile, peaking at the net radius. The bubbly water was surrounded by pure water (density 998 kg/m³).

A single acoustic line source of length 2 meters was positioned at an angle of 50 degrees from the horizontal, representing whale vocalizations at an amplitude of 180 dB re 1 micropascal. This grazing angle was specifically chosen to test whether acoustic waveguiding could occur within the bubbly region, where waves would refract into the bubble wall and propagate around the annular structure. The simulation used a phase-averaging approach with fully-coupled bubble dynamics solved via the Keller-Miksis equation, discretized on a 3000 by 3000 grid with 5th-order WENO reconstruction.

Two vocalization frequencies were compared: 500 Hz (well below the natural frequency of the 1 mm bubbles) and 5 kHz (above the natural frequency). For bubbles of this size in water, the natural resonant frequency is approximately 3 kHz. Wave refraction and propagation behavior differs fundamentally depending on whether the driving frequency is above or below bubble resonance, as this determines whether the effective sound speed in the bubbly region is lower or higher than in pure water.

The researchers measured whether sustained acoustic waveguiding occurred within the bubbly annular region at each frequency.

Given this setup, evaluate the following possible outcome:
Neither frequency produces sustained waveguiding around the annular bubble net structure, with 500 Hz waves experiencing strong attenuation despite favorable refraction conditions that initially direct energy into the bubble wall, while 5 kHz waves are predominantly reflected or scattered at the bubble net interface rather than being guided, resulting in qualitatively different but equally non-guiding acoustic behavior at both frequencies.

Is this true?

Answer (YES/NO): NO